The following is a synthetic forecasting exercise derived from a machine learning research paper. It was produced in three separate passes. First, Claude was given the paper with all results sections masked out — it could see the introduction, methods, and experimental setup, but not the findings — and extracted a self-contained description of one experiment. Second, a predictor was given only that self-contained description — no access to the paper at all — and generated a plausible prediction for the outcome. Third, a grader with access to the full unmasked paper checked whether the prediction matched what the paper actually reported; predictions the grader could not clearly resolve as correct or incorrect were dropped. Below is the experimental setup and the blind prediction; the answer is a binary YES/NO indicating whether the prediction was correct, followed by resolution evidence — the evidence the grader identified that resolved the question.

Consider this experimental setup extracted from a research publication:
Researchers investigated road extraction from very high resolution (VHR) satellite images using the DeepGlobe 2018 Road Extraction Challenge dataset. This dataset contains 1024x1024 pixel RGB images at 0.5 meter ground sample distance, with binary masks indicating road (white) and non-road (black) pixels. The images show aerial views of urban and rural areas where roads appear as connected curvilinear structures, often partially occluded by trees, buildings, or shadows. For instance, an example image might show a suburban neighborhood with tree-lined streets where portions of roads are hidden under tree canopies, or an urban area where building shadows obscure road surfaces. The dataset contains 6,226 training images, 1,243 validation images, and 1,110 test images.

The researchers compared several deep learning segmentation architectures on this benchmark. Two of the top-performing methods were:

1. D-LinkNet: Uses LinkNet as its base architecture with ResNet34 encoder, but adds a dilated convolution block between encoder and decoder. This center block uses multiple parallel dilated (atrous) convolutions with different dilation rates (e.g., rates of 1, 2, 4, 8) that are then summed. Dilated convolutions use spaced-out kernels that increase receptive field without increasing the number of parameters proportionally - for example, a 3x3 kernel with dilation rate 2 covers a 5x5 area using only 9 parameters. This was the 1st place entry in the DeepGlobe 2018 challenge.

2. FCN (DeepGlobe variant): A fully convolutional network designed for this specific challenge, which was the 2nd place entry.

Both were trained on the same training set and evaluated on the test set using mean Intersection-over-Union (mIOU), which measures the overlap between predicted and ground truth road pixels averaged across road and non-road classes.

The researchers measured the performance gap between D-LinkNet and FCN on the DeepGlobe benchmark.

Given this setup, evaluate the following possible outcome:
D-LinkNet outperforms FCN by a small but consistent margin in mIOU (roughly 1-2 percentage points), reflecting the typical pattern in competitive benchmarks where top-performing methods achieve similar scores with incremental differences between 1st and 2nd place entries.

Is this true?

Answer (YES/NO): NO